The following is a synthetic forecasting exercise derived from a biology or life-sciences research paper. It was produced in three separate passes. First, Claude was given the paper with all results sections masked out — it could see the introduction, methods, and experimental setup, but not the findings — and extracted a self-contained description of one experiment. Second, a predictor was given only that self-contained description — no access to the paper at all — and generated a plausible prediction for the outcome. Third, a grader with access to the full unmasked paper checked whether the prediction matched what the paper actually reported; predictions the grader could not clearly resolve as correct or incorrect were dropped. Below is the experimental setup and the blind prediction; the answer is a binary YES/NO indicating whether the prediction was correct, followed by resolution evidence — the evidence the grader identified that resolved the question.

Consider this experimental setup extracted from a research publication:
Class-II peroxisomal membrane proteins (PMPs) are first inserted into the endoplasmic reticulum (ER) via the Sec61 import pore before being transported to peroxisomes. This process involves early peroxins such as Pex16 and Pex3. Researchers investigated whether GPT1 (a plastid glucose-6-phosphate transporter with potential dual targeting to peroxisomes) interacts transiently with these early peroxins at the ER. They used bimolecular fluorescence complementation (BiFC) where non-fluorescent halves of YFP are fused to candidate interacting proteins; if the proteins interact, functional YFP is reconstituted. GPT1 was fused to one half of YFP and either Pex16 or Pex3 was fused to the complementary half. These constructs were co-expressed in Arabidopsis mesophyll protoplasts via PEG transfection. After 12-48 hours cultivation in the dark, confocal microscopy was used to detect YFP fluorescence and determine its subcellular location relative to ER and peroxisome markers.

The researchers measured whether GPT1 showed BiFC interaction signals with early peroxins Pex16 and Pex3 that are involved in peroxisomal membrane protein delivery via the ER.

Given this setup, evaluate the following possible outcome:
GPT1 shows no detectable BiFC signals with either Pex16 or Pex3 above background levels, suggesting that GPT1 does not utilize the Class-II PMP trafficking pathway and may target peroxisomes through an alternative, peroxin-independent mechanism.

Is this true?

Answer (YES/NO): NO